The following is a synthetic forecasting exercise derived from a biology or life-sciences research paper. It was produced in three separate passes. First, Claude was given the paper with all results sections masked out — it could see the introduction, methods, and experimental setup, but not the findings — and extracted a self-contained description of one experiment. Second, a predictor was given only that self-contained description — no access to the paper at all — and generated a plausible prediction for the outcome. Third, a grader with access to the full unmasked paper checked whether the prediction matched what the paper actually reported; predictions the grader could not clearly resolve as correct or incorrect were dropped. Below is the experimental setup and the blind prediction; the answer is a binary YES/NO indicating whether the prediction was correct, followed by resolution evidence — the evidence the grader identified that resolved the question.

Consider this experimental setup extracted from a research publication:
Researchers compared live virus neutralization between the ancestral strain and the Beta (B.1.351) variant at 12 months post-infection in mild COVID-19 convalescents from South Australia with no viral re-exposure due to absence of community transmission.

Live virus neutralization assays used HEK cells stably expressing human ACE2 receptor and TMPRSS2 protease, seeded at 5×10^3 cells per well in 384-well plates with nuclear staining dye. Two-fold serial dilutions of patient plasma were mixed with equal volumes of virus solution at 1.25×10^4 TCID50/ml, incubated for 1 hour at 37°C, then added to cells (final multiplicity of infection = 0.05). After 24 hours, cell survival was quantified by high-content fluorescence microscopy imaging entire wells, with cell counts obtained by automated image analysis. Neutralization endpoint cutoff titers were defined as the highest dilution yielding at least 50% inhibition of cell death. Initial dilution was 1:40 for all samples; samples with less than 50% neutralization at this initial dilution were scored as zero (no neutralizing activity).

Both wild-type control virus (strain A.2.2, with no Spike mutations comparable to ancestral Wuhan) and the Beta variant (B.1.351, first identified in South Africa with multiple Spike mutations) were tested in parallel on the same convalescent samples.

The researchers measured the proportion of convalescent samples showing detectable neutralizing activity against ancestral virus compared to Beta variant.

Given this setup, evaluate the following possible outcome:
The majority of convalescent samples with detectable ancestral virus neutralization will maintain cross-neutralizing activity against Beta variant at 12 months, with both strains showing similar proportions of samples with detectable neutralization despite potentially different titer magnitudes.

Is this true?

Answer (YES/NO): NO